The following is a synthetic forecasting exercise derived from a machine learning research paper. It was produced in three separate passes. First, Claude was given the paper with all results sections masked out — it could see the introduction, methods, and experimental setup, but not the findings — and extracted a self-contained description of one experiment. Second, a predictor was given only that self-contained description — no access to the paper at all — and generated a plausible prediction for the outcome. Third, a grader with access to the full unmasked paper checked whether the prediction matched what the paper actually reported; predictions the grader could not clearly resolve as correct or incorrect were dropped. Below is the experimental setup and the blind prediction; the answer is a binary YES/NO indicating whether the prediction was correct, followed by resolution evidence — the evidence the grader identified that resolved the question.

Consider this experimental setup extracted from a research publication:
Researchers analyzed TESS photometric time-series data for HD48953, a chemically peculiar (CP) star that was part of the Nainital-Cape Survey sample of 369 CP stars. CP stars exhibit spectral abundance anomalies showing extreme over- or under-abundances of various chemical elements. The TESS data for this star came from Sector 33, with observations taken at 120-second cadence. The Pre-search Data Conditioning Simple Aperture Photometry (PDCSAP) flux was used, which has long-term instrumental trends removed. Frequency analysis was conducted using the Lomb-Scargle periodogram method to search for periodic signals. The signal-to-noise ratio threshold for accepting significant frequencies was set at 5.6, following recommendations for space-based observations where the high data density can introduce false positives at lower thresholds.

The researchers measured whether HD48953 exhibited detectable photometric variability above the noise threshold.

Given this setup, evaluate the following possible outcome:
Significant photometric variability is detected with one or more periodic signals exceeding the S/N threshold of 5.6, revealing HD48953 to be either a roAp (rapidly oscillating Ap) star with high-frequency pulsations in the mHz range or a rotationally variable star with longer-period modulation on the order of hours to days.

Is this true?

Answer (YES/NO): NO